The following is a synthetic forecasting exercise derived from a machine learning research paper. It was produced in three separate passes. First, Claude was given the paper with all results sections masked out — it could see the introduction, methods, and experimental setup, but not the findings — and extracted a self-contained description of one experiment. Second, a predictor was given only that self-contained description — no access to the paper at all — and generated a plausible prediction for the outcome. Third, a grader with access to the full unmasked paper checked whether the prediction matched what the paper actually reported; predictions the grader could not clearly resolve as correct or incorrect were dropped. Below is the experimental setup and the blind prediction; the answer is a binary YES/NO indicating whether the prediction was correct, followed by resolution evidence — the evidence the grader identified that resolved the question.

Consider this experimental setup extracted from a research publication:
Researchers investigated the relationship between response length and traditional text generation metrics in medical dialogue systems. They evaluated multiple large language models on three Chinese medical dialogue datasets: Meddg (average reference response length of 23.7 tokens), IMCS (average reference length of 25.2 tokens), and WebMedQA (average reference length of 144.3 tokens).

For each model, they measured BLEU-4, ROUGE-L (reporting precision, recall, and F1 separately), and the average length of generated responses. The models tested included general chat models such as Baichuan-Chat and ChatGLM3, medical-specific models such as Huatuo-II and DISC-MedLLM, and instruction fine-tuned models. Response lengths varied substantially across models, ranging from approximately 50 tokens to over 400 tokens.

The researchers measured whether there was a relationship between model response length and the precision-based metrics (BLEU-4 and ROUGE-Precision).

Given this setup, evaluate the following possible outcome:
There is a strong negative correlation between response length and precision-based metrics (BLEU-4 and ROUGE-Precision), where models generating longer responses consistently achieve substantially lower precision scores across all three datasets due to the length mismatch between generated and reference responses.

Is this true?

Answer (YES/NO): YES